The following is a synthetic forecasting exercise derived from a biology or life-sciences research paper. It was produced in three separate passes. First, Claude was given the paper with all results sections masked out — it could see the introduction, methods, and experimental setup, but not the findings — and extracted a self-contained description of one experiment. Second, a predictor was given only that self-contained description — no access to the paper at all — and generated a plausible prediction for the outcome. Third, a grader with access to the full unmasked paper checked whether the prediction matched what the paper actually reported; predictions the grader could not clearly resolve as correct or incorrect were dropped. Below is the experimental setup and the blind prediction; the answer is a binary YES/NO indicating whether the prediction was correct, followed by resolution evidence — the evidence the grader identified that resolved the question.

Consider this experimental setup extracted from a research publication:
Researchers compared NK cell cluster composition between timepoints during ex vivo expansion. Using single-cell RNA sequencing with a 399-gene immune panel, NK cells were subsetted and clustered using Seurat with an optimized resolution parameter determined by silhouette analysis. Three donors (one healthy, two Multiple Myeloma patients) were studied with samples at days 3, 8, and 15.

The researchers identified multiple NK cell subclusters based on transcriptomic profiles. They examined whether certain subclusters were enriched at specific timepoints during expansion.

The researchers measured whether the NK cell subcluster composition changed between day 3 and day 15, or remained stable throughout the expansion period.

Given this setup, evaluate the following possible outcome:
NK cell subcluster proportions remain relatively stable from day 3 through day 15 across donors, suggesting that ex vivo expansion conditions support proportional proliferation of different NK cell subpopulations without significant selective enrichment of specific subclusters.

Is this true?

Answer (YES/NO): NO